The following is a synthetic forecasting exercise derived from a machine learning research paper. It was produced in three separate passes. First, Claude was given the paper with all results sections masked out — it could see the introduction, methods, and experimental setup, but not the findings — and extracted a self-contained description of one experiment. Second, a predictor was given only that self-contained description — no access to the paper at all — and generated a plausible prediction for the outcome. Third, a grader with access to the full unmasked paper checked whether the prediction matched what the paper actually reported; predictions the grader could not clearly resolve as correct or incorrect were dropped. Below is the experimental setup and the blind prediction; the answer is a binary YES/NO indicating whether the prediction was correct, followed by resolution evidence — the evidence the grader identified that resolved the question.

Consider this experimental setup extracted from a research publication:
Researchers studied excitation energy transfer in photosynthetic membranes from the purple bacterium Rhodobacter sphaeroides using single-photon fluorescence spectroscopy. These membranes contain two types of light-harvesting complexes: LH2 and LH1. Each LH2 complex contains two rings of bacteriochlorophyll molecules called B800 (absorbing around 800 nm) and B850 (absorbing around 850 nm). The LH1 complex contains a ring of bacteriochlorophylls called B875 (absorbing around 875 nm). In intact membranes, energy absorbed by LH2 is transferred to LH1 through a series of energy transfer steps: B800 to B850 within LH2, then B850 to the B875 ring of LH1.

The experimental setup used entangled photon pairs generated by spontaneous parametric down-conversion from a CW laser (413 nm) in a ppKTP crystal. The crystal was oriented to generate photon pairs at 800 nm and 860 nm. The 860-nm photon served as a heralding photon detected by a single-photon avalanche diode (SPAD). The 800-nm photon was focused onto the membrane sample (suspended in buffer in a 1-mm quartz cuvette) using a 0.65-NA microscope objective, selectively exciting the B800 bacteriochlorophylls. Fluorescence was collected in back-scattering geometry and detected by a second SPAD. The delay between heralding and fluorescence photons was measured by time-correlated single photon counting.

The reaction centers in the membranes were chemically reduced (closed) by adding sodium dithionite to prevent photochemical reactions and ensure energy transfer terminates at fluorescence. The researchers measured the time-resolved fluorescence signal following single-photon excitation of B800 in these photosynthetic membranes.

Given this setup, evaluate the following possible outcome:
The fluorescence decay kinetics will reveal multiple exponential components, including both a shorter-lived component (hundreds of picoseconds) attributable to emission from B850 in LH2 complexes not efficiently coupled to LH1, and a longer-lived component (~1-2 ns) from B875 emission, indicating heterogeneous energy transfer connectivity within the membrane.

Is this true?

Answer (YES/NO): NO